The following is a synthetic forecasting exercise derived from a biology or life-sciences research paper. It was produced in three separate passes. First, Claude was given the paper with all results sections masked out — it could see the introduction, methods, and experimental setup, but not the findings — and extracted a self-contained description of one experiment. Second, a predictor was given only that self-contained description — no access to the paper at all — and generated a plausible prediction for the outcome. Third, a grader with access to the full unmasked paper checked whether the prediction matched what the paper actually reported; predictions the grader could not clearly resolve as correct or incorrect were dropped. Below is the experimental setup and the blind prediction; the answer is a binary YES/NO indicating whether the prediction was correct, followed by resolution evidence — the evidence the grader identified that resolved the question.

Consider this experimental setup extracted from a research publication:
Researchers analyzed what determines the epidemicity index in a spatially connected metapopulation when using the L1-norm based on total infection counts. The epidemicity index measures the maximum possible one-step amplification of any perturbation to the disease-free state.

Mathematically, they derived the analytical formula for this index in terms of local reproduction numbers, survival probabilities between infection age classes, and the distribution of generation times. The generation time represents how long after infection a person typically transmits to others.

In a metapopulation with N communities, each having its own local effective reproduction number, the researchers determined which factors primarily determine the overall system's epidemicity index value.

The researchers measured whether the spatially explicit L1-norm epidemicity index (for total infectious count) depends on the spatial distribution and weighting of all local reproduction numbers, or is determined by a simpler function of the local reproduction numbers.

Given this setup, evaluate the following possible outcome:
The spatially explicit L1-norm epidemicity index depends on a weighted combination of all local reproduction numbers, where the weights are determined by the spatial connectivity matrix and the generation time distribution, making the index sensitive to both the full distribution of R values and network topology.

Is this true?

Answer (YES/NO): NO